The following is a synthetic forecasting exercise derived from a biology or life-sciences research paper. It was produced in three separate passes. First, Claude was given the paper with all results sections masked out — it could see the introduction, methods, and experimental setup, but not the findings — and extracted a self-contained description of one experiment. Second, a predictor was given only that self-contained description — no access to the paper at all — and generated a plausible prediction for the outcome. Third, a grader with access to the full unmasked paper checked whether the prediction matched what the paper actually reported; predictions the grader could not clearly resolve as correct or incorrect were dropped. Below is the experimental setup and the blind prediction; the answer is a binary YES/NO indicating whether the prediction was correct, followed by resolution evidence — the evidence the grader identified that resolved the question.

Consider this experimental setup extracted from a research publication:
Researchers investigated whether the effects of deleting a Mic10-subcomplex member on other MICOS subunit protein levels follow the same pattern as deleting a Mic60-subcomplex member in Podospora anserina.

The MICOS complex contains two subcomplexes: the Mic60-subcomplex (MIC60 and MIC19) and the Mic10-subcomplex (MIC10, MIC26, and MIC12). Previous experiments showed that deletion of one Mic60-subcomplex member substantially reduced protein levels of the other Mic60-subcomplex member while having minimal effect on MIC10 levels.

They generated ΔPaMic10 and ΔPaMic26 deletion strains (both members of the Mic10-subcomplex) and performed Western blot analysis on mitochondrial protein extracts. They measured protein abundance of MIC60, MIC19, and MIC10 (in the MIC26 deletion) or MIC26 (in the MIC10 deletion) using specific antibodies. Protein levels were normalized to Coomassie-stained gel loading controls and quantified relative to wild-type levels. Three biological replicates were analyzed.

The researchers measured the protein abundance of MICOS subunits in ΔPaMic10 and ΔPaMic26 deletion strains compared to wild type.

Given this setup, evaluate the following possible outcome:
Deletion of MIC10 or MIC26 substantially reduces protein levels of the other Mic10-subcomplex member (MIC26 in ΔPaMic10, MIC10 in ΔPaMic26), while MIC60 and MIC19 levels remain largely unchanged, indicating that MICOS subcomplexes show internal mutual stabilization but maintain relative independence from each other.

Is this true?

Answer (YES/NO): YES